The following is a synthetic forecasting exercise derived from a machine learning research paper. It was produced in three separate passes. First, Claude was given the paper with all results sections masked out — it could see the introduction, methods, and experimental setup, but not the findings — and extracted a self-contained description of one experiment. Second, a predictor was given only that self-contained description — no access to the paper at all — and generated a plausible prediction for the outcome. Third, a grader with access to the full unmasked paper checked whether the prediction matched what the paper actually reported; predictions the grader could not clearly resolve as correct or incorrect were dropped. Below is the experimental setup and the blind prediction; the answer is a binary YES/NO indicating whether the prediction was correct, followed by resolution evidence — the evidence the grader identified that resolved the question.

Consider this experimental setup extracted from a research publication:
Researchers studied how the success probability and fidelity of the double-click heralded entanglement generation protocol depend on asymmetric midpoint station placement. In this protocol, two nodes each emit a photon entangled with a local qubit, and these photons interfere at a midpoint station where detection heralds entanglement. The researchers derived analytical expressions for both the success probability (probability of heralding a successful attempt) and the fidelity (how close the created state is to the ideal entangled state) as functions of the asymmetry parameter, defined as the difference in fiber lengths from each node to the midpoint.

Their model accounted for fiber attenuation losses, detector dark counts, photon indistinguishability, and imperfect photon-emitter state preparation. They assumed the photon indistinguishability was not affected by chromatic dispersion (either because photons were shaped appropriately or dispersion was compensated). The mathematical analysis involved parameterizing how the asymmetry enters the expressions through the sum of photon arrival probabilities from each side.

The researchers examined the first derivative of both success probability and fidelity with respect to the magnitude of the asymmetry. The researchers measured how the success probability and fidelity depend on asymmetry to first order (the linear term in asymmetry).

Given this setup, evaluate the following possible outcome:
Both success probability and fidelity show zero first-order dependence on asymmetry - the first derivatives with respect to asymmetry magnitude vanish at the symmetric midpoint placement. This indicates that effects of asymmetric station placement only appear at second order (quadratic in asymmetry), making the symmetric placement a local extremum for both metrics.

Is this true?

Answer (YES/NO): YES